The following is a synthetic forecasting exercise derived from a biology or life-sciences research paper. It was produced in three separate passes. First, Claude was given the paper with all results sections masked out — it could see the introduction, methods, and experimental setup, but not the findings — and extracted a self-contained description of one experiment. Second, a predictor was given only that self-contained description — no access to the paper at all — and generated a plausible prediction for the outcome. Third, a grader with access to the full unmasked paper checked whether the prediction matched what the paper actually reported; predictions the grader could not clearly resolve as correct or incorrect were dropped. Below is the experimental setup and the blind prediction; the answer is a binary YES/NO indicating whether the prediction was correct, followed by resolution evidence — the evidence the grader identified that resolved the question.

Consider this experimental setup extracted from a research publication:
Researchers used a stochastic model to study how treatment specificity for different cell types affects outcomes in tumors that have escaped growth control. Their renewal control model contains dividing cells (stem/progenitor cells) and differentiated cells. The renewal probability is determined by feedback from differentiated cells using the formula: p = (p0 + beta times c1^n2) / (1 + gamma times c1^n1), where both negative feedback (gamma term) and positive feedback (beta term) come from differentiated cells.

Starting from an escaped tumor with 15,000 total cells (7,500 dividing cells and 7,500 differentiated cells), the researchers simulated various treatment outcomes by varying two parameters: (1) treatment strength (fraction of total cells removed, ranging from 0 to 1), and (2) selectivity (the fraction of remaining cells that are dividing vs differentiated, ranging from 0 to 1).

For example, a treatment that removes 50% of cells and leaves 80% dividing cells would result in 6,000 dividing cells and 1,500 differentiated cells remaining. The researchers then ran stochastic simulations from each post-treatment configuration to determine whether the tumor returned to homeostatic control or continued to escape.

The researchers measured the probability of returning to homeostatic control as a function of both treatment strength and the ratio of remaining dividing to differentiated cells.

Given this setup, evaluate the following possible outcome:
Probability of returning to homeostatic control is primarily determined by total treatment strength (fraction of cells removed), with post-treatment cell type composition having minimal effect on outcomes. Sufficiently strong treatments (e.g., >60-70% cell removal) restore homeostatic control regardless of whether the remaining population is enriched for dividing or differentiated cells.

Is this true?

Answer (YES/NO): NO